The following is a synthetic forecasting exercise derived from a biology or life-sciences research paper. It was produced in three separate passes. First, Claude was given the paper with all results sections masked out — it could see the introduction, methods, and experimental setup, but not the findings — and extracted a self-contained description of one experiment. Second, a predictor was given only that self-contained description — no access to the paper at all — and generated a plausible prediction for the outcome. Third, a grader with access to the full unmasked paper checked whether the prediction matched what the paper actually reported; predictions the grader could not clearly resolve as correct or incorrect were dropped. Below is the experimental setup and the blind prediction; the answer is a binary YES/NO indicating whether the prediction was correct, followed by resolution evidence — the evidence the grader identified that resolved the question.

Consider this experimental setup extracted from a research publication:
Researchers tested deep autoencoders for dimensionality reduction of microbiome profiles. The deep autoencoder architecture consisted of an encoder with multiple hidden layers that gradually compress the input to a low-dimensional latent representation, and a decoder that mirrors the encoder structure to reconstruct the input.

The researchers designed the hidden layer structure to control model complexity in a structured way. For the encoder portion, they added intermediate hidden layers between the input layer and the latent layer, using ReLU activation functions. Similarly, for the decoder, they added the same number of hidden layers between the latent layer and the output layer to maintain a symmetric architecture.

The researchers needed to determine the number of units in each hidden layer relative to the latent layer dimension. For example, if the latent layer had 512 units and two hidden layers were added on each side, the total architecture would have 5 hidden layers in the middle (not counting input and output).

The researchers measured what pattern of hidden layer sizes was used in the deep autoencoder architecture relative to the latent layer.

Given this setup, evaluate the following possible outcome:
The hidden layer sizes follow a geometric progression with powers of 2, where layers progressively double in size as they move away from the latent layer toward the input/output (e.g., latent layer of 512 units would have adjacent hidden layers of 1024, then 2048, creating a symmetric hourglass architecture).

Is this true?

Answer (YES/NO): YES